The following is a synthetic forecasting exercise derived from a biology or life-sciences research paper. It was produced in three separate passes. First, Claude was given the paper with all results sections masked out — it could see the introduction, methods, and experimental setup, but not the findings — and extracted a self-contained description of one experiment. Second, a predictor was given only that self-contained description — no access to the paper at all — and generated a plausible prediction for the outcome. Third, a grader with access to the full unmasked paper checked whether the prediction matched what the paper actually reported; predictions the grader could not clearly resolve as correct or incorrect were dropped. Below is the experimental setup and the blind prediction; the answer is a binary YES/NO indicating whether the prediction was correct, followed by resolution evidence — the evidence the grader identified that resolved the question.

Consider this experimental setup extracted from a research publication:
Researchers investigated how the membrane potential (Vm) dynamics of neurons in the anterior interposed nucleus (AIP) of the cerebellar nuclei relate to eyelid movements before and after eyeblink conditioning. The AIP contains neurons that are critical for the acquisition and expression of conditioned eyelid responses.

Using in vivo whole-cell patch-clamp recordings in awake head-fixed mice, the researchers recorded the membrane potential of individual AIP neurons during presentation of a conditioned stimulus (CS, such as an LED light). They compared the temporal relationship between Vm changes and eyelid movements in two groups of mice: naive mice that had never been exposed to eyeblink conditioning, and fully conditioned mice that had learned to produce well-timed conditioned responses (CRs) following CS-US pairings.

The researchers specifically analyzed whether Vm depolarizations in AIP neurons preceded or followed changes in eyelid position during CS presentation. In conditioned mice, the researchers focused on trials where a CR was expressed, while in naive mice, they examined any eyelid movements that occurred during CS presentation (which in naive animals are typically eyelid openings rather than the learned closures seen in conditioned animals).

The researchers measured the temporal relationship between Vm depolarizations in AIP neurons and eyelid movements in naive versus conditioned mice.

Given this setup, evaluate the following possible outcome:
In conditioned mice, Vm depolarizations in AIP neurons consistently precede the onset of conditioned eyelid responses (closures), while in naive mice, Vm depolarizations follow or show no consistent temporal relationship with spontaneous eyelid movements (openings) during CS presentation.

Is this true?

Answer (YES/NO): YES